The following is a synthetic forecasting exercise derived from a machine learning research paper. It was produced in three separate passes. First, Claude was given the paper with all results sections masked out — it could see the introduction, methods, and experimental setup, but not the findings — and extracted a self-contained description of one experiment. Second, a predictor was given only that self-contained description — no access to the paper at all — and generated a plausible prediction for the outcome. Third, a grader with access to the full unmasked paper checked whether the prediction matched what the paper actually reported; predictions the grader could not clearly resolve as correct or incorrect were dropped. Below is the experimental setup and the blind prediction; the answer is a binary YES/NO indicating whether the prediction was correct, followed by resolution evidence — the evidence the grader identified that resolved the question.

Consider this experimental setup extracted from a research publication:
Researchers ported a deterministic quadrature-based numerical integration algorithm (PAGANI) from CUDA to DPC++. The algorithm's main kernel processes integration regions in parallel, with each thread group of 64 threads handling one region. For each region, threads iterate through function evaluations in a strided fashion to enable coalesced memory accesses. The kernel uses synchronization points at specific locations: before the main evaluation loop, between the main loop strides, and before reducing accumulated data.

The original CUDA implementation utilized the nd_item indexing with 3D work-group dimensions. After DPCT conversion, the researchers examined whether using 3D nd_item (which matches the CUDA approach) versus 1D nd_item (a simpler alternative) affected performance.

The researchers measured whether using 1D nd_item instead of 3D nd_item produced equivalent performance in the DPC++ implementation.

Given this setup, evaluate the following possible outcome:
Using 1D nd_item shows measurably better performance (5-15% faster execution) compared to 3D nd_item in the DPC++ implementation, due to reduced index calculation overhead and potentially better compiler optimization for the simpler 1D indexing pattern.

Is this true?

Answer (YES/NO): NO